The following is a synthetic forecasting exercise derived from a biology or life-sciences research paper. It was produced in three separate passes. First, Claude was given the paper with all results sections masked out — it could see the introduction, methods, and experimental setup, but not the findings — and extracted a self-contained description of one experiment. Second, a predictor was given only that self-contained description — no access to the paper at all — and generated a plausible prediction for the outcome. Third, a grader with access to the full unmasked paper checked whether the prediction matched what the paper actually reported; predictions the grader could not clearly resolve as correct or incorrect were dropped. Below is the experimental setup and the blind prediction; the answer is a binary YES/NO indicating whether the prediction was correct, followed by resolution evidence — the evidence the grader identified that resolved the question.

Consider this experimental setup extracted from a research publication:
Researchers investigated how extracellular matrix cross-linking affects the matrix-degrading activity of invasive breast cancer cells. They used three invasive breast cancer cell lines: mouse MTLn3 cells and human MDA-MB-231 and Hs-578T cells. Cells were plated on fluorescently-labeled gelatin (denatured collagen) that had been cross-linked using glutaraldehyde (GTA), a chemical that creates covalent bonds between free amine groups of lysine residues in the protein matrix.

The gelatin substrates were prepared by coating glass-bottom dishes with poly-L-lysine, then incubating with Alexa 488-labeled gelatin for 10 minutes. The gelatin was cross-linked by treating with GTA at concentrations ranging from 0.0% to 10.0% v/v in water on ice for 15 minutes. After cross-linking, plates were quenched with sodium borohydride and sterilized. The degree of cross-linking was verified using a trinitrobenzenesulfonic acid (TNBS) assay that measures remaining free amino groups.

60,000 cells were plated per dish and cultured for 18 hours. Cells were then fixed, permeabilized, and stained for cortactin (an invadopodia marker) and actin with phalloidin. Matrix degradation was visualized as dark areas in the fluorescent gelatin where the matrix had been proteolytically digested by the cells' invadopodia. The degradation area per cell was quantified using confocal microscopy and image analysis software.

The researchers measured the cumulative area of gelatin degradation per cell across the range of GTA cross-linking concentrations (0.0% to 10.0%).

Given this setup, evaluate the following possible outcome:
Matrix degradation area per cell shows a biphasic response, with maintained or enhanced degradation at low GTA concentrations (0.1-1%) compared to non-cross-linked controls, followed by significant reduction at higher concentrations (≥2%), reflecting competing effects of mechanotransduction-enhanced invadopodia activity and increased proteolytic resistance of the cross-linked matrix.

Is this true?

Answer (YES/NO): NO